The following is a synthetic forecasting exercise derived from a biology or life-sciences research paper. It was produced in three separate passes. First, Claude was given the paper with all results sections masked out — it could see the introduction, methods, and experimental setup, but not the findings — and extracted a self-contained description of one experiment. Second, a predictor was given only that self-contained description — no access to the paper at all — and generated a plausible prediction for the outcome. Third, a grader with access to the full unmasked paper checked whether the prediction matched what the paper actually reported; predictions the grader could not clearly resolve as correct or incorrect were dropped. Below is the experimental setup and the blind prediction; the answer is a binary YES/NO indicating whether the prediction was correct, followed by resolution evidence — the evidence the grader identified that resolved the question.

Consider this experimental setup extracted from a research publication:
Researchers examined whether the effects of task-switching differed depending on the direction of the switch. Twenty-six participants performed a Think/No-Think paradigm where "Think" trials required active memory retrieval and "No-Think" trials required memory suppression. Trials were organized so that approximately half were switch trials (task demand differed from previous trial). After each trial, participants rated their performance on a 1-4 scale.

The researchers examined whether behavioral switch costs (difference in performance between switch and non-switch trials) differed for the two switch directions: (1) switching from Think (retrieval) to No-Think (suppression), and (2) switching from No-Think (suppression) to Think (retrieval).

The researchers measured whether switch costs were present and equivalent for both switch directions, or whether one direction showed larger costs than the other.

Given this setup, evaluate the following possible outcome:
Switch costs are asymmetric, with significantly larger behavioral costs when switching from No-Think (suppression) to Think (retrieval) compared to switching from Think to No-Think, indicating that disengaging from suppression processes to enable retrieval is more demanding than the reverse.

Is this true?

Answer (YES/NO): NO